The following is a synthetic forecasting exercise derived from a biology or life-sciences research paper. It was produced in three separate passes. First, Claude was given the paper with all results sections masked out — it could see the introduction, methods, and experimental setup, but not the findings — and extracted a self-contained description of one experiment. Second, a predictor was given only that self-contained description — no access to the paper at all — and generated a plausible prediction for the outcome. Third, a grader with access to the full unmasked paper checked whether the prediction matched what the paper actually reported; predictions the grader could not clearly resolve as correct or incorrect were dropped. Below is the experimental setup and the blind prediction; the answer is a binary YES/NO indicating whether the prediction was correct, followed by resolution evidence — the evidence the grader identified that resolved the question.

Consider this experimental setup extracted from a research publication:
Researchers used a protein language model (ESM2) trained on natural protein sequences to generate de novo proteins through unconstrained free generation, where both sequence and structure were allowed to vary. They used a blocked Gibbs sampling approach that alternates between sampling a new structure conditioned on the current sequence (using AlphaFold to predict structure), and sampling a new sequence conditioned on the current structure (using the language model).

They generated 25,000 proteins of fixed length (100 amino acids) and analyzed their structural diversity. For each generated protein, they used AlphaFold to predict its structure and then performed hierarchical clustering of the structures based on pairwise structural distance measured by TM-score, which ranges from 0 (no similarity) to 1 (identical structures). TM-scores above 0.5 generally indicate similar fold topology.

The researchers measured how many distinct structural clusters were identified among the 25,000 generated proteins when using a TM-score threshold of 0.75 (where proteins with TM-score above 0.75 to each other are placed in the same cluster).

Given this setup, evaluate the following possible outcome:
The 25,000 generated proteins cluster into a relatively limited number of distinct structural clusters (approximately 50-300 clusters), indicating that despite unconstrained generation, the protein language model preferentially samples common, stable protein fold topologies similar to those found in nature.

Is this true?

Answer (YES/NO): NO